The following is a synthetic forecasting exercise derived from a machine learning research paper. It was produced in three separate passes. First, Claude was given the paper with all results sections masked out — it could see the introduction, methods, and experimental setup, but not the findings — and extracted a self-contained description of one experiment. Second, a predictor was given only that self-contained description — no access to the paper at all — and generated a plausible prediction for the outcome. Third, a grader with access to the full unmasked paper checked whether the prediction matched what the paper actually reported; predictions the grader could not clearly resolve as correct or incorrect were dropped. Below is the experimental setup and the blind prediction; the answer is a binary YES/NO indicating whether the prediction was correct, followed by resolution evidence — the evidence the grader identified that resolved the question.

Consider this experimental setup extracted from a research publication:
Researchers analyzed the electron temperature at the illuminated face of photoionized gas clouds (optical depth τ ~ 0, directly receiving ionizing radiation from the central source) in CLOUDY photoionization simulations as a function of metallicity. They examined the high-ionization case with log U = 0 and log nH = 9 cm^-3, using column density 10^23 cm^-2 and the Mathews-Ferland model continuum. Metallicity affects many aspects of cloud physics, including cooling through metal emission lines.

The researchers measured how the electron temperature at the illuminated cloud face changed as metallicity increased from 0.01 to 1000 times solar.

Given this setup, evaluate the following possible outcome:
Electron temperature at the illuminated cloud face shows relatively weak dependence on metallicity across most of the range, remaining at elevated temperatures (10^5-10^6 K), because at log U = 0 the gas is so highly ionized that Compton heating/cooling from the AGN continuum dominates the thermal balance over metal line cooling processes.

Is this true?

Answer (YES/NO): NO